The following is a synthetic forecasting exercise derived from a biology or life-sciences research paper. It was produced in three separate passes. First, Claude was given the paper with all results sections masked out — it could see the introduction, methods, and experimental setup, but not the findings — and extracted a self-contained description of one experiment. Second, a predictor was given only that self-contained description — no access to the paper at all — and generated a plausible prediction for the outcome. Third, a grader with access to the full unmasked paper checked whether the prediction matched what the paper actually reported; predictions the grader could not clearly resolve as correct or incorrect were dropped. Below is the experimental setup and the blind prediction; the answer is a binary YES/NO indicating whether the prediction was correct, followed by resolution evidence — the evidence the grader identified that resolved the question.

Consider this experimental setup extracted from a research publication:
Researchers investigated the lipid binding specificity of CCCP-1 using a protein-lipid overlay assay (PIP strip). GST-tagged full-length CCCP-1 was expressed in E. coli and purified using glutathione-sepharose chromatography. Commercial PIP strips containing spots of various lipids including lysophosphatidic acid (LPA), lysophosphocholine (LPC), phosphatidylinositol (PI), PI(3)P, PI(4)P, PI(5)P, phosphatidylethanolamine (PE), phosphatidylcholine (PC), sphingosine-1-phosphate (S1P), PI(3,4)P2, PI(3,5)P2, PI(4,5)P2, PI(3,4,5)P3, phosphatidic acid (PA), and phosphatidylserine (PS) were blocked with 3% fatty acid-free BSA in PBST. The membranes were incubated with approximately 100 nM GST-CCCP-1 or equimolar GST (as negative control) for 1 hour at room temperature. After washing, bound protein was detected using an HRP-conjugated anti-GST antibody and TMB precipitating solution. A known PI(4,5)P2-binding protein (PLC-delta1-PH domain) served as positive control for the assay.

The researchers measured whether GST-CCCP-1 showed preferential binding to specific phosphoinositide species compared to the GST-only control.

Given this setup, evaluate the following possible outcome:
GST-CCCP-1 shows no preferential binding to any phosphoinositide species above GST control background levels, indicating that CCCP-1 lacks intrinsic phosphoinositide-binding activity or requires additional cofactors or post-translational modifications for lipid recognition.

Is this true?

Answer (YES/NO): NO